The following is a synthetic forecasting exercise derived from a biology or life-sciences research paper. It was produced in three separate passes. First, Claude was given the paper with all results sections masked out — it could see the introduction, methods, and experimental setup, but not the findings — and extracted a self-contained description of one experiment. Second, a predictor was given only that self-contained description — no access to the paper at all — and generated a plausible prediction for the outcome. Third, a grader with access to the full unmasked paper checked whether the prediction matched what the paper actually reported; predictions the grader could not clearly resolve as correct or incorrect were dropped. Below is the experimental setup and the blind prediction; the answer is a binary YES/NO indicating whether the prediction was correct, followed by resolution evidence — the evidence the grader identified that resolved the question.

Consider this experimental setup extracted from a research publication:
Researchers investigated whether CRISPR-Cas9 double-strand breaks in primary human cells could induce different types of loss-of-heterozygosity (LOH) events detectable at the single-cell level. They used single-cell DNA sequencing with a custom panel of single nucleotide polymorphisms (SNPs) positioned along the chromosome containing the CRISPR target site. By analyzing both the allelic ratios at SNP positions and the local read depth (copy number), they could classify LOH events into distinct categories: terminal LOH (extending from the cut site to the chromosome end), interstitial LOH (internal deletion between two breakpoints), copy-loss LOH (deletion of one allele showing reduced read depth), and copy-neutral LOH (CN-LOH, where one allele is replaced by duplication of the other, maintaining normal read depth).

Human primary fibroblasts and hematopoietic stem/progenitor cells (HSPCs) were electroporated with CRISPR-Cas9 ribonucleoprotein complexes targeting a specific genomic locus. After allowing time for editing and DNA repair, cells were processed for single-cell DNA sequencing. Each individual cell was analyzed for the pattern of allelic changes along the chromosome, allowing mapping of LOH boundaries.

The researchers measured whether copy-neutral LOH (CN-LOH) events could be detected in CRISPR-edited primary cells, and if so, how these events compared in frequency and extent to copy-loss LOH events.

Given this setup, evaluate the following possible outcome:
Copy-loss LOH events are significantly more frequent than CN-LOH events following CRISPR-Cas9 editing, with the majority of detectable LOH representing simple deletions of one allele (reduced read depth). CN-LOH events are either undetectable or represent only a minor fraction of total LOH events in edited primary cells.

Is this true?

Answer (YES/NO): NO